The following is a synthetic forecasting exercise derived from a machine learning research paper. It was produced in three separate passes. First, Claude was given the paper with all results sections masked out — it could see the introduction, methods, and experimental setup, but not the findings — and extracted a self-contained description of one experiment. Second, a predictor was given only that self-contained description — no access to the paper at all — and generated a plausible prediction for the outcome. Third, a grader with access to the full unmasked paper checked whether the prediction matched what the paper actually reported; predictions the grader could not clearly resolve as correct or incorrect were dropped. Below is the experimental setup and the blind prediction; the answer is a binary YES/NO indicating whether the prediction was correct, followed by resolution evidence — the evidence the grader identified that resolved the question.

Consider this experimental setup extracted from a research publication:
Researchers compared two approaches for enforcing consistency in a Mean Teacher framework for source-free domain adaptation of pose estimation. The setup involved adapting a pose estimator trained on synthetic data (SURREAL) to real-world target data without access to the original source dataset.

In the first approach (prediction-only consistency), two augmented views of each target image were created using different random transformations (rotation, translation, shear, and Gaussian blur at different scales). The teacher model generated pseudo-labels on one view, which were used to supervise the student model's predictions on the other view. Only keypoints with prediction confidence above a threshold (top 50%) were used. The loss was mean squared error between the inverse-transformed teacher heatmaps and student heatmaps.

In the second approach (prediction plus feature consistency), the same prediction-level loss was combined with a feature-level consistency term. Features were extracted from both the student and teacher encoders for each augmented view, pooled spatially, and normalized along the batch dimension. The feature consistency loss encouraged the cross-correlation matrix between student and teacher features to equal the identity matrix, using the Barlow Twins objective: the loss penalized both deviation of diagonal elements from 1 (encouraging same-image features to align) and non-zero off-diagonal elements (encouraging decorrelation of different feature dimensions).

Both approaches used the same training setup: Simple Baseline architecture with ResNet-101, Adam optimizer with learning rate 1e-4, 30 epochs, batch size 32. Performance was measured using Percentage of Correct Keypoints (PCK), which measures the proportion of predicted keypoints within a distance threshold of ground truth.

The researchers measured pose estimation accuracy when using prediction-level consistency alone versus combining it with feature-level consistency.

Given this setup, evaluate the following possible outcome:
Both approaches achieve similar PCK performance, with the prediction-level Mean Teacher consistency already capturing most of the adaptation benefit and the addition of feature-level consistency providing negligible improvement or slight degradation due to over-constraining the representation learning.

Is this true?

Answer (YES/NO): NO